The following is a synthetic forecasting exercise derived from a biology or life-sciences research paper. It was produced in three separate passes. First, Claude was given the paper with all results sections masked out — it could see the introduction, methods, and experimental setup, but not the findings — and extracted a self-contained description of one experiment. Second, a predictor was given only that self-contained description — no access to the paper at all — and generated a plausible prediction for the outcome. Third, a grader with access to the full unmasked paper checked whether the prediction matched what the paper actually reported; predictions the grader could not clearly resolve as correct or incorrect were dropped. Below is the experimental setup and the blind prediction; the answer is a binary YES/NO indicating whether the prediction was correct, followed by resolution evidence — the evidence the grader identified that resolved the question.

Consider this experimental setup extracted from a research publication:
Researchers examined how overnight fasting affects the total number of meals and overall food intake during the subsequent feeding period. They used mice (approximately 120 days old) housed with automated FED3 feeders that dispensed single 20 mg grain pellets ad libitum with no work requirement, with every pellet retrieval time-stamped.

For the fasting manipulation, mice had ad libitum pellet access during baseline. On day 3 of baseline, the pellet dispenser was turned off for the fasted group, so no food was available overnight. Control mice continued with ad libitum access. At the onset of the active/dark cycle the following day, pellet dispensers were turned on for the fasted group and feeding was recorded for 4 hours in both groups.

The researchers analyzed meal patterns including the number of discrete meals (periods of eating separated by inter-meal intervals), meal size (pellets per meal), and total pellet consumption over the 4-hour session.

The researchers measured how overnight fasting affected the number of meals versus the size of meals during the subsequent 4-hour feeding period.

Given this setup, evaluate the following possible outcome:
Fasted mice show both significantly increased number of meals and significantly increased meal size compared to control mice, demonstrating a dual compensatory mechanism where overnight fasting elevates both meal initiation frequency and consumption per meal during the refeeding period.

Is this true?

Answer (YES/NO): NO